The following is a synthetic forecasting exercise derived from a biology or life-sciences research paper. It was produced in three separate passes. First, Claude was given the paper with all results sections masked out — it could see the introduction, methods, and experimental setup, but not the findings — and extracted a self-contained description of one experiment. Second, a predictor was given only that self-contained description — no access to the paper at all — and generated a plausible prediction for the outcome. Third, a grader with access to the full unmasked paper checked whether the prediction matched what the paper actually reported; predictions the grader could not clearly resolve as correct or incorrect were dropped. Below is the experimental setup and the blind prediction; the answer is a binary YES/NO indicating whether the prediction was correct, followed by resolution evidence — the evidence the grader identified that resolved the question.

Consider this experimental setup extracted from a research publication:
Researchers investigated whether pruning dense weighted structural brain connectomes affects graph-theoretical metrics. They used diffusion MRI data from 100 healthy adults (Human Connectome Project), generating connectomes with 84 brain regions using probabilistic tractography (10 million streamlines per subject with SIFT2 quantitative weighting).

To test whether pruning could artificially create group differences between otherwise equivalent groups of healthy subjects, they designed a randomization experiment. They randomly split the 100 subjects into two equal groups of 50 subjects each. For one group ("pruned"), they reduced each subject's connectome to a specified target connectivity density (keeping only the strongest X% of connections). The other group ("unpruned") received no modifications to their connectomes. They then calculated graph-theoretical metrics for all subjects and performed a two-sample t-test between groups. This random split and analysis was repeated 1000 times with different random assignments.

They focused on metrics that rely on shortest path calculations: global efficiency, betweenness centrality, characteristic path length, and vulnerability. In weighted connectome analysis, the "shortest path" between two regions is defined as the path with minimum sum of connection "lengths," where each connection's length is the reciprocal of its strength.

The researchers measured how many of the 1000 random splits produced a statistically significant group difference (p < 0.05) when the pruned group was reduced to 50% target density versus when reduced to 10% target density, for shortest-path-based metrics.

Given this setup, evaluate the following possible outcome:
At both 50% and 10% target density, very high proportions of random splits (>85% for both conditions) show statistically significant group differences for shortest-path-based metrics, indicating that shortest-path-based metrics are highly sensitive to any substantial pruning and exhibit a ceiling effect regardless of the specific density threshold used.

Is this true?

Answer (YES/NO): NO